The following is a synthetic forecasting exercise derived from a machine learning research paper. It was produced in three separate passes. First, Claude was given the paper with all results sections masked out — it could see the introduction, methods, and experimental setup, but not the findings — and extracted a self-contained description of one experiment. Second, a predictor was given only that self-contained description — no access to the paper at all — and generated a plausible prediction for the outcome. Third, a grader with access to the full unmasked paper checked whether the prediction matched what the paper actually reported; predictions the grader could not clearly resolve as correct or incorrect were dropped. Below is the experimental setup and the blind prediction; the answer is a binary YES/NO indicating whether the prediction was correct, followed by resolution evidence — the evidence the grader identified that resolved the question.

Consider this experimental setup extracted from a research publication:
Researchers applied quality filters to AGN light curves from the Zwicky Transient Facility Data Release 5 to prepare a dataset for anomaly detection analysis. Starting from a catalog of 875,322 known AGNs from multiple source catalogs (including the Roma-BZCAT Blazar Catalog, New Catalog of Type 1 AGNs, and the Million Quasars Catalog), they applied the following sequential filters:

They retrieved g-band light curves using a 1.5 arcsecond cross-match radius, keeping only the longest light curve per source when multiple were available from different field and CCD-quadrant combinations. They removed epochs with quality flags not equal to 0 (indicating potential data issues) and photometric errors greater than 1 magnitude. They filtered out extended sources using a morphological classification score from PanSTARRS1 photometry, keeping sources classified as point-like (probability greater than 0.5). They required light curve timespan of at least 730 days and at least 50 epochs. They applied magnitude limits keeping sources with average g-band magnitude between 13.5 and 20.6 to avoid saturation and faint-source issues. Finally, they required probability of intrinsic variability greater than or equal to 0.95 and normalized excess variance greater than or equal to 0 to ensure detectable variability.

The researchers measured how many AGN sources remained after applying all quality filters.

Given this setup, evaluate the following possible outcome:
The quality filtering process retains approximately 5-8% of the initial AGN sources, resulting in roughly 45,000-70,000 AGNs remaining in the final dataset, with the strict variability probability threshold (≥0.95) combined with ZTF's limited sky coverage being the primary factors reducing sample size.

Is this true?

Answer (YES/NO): NO